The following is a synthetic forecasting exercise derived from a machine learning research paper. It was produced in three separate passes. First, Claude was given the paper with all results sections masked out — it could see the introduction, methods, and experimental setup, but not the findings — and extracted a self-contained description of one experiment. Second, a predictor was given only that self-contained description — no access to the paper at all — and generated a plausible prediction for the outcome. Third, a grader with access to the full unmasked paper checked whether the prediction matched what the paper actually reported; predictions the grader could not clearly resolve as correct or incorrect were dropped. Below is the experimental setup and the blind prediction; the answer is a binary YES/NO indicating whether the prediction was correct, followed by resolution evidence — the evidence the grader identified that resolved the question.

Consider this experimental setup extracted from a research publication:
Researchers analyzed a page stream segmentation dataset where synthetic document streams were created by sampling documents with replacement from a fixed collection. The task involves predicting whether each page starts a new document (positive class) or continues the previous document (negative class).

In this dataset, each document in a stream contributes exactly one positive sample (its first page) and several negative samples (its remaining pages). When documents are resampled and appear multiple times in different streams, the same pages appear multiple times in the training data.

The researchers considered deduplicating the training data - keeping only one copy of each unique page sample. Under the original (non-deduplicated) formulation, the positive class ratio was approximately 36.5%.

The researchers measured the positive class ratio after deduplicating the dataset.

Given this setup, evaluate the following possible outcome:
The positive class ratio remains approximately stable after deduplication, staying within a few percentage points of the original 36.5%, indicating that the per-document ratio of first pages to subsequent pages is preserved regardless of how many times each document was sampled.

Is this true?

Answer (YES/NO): NO